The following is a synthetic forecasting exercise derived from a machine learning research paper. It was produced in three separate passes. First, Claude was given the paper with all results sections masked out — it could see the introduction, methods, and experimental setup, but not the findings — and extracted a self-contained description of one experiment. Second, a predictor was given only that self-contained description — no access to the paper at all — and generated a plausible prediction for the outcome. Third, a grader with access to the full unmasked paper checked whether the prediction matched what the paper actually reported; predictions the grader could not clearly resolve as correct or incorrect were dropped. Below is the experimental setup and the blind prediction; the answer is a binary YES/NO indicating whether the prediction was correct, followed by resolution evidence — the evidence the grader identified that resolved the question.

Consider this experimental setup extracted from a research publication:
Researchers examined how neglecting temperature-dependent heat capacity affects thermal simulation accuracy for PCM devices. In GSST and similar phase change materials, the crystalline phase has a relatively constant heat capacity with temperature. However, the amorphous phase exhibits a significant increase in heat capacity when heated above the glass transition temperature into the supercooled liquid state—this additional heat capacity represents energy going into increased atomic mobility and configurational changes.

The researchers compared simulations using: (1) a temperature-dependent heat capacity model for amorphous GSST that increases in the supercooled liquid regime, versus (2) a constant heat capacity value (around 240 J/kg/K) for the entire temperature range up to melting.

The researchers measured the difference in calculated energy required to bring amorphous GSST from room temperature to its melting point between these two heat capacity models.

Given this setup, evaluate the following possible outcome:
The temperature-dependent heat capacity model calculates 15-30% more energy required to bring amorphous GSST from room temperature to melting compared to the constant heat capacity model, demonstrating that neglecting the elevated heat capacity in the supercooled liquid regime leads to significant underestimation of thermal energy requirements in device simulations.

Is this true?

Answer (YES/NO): NO